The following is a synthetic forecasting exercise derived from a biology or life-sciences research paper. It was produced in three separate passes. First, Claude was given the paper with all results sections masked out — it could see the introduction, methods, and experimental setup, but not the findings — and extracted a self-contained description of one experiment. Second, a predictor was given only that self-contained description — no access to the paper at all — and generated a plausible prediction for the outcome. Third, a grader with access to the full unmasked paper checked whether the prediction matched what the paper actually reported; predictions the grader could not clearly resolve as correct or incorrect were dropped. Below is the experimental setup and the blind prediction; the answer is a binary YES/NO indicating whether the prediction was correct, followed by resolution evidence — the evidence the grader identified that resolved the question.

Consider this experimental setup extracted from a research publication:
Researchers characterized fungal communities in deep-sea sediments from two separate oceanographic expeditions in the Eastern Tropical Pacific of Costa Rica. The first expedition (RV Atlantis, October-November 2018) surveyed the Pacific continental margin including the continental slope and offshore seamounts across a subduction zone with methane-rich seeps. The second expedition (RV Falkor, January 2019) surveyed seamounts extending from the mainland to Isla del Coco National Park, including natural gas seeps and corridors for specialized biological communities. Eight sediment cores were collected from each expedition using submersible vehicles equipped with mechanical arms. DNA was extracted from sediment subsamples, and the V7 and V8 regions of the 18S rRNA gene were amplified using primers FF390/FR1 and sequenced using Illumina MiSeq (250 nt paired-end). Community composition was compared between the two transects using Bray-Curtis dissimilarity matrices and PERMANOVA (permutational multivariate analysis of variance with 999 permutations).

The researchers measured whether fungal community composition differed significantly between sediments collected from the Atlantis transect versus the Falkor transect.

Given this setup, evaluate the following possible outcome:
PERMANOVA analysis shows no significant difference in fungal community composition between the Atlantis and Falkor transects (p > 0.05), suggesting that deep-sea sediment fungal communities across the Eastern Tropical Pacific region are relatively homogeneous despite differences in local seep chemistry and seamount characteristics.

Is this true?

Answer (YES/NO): YES